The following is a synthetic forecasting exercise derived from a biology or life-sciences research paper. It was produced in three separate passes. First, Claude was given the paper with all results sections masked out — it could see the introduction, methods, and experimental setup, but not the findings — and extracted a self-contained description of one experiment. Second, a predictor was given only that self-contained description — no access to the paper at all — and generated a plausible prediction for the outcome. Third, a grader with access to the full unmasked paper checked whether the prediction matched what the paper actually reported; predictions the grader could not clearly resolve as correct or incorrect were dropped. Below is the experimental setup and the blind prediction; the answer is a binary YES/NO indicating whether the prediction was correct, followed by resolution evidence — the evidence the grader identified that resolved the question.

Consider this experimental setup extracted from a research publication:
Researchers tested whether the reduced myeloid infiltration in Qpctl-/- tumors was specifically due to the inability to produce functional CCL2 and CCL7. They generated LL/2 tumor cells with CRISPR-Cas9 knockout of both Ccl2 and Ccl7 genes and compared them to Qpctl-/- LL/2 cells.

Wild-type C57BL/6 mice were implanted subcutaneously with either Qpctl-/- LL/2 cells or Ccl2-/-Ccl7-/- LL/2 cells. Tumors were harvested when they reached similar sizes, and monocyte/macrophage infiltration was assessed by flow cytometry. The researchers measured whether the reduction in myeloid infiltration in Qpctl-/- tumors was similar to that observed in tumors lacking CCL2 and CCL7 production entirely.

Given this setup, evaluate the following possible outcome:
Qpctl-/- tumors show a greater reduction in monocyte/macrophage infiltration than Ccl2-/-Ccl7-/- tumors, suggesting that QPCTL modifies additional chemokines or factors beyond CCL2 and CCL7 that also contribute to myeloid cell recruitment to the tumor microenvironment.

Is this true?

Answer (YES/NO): NO